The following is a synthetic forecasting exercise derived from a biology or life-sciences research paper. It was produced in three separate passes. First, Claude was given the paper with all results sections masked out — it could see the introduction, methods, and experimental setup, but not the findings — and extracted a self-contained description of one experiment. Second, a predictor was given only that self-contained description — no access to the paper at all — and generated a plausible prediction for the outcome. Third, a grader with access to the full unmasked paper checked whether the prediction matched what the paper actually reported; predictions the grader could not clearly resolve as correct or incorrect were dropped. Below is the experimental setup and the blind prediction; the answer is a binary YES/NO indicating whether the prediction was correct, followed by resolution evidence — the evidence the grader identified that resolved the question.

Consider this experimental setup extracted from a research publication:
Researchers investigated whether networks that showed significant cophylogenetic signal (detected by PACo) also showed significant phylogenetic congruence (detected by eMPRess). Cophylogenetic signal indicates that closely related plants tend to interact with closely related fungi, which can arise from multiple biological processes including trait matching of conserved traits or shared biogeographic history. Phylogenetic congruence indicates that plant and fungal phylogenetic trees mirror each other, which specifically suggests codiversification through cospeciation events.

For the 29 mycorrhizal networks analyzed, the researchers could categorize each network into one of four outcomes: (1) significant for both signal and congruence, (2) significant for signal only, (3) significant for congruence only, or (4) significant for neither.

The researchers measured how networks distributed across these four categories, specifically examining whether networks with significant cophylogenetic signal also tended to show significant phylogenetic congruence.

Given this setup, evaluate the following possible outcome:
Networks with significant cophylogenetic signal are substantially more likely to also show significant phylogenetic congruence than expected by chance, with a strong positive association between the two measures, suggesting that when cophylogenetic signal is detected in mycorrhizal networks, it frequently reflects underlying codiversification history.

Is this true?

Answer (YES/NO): NO